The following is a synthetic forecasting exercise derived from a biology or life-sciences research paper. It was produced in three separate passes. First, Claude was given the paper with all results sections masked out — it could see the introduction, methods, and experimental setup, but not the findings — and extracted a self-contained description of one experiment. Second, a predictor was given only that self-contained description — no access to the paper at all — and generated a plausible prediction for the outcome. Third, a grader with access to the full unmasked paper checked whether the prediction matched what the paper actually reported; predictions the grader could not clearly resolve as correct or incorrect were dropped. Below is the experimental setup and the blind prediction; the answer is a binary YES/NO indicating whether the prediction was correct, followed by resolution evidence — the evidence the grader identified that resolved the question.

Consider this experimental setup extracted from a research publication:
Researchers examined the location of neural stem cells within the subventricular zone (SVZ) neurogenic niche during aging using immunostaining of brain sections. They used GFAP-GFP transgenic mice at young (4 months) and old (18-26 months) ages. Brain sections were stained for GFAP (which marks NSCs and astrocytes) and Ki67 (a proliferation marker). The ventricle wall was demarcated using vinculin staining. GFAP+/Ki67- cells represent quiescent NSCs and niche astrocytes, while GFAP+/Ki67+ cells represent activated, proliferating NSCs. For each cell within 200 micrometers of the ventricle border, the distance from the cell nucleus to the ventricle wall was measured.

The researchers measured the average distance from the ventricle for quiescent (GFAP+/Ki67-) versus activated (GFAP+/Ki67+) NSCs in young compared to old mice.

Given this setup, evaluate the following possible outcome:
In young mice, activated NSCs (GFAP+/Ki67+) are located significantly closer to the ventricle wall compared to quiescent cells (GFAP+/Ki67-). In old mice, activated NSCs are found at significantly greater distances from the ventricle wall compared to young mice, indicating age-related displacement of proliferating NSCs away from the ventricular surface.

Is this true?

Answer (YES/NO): NO